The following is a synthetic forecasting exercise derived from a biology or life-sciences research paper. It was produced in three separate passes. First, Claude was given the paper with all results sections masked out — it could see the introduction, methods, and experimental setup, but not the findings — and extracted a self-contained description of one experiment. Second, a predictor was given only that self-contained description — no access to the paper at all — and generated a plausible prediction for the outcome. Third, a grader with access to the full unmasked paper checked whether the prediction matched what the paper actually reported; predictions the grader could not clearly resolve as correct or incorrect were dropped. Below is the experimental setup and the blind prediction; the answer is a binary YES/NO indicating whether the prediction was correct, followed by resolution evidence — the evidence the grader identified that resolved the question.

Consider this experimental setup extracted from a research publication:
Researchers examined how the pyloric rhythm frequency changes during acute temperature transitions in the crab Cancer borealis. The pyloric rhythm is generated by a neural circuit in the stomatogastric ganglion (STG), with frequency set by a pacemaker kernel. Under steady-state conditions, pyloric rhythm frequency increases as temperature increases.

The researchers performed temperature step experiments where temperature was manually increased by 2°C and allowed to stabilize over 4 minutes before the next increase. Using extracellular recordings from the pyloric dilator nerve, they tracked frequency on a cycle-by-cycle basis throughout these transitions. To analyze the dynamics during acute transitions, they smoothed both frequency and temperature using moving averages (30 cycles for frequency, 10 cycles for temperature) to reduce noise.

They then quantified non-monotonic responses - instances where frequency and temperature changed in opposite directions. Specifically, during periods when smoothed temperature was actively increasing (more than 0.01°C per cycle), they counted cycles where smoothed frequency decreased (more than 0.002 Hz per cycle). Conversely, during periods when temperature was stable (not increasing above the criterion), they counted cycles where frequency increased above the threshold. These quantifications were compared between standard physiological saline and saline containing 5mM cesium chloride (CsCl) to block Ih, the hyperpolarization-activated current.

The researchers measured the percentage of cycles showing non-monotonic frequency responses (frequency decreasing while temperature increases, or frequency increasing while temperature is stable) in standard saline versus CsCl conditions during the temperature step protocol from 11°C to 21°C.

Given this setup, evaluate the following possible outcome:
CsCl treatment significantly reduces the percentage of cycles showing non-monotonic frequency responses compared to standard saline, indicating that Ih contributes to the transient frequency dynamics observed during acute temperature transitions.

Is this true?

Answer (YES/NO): NO